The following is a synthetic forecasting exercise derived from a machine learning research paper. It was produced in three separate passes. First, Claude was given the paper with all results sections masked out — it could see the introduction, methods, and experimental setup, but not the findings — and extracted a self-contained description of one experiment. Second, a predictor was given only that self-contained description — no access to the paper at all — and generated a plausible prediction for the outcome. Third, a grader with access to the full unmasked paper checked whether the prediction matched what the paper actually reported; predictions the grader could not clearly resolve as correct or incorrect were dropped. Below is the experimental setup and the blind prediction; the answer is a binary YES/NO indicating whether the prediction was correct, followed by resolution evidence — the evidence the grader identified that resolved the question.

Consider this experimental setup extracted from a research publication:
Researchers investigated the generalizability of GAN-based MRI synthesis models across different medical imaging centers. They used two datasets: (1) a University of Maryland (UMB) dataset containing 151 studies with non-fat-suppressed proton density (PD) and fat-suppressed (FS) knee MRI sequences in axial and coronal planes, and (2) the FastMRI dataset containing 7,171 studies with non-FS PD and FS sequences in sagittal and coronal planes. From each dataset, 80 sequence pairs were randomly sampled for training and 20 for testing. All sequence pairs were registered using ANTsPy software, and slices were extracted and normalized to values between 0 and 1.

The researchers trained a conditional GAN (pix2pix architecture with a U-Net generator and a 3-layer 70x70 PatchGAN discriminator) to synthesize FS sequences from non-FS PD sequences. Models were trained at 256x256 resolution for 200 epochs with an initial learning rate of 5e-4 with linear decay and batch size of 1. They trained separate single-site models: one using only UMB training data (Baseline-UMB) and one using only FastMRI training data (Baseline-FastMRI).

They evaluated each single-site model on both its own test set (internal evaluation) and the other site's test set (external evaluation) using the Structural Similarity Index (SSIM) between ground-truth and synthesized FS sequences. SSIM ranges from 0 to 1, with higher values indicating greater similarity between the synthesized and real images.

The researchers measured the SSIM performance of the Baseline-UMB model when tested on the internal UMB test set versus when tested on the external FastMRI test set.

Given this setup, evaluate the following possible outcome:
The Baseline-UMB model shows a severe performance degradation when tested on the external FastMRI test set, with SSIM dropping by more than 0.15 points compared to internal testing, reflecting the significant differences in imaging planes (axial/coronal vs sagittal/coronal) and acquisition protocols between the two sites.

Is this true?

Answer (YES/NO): YES